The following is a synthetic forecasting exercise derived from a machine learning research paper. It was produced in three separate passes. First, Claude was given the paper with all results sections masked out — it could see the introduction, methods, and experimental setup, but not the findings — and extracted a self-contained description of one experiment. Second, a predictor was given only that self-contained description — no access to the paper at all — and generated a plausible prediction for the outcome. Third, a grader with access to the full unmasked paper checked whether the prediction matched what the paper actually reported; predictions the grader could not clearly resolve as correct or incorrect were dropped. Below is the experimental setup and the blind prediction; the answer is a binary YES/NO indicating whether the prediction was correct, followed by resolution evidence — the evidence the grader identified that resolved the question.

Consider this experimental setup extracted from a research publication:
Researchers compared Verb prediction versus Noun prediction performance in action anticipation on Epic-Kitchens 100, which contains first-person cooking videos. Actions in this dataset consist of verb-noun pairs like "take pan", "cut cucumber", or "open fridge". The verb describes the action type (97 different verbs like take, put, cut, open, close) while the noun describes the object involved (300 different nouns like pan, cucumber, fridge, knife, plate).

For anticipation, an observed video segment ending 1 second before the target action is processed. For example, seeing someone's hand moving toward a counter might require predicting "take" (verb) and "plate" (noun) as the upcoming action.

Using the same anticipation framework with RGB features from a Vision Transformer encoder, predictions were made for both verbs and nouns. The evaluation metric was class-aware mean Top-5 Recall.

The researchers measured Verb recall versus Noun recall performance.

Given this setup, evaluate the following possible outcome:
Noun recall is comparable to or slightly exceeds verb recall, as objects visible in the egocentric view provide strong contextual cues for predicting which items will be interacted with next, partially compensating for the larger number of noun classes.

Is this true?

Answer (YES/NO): YES